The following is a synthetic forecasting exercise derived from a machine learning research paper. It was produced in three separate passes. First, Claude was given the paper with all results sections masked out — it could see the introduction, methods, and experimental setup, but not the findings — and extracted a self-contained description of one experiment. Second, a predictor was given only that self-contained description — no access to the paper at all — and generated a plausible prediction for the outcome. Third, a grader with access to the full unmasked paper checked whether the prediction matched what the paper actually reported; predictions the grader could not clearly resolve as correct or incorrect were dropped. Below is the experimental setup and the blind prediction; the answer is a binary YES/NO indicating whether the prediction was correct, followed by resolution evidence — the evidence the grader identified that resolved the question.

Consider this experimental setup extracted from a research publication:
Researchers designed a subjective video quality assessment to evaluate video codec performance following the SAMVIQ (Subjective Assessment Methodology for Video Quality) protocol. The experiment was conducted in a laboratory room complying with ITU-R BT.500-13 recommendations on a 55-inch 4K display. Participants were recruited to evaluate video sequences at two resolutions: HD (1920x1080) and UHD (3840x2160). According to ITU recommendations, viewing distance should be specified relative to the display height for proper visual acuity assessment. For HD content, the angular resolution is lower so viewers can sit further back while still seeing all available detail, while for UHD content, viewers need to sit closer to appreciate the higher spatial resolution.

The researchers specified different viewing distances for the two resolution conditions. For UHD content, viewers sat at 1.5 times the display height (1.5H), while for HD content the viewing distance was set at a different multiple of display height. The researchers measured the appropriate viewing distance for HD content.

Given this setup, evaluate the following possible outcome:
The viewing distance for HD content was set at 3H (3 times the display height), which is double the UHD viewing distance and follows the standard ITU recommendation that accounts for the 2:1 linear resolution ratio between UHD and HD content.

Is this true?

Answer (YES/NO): YES